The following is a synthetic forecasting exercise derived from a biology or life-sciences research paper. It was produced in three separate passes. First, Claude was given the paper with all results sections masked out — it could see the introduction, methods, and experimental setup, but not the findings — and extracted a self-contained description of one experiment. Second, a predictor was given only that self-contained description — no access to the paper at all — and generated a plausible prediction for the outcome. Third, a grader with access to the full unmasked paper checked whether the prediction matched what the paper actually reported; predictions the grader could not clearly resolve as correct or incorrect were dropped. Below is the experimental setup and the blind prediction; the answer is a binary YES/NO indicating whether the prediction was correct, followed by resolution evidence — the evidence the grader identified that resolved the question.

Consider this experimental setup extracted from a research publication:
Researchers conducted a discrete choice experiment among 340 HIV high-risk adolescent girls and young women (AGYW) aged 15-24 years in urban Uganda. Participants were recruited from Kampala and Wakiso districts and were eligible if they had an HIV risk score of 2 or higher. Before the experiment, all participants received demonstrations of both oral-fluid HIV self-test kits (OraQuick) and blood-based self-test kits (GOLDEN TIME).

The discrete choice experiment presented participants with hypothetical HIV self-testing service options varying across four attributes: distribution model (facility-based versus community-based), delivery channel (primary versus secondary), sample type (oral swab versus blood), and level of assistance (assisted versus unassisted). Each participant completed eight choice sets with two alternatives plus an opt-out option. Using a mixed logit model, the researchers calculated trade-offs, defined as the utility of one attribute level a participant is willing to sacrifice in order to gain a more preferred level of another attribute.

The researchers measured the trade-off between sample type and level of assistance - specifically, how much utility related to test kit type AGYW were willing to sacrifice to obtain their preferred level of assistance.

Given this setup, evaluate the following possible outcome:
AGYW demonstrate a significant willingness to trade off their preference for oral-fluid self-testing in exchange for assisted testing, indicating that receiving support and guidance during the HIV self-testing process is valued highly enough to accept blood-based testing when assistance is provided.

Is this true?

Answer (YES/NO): NO